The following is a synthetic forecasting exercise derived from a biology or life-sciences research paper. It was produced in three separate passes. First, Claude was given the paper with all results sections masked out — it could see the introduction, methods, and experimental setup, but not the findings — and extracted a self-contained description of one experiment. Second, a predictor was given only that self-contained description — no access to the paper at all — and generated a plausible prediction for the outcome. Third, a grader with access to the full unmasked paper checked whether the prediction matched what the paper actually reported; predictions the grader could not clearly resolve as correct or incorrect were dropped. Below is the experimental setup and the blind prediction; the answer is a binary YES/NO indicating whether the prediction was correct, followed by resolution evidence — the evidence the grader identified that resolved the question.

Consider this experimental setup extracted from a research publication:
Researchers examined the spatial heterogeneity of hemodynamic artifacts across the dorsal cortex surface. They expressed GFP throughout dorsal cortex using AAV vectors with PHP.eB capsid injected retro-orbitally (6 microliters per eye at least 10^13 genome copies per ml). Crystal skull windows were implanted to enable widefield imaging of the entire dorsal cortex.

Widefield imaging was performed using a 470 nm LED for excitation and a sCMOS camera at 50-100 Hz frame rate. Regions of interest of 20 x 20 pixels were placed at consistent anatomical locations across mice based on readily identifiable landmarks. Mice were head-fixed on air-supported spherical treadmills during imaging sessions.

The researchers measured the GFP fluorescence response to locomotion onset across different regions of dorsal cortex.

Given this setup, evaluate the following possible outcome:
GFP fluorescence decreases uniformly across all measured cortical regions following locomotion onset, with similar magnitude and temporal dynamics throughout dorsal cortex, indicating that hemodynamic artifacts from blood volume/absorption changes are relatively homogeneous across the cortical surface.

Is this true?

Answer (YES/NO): NO